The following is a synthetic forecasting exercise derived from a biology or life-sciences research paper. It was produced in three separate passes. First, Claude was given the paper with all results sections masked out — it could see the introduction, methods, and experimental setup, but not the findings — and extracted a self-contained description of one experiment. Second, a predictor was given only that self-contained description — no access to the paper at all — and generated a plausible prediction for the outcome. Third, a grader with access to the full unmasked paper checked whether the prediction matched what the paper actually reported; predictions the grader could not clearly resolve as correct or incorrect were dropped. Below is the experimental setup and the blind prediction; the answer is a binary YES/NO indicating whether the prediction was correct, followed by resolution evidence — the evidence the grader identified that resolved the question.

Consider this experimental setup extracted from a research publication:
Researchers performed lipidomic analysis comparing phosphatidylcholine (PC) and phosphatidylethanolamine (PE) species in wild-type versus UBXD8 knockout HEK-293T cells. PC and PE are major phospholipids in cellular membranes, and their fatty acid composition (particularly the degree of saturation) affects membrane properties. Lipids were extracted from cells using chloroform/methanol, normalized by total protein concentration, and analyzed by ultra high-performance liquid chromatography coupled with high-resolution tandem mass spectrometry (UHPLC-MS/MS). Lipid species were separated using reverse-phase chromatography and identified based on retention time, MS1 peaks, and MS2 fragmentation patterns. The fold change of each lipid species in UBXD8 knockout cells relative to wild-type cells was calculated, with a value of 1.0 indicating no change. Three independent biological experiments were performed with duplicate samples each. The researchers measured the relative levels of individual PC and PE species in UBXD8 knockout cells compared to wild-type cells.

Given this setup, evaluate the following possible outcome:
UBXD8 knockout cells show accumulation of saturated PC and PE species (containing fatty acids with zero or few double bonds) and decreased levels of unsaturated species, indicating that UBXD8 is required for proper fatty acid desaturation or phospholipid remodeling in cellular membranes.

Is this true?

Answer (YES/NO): NO